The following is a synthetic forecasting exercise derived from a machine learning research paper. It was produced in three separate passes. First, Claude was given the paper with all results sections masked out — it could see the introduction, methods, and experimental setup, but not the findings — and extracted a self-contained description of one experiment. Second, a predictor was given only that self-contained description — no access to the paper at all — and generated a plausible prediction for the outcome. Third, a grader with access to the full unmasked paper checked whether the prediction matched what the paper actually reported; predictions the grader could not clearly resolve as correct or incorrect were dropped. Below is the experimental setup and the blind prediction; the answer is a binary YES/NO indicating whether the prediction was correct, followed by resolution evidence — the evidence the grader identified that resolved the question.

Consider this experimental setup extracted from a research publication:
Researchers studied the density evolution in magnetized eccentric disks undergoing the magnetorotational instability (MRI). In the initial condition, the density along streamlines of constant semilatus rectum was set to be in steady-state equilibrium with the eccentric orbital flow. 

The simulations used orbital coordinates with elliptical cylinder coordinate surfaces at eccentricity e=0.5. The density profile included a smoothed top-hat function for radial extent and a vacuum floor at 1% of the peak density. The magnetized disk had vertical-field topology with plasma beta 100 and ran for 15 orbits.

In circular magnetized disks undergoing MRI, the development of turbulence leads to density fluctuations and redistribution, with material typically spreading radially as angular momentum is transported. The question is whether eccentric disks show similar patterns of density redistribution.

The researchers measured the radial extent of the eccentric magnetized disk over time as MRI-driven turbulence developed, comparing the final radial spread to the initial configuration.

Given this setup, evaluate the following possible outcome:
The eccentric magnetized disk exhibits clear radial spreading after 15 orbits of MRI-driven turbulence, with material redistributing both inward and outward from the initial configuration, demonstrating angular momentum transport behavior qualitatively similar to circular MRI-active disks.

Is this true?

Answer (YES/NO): YES